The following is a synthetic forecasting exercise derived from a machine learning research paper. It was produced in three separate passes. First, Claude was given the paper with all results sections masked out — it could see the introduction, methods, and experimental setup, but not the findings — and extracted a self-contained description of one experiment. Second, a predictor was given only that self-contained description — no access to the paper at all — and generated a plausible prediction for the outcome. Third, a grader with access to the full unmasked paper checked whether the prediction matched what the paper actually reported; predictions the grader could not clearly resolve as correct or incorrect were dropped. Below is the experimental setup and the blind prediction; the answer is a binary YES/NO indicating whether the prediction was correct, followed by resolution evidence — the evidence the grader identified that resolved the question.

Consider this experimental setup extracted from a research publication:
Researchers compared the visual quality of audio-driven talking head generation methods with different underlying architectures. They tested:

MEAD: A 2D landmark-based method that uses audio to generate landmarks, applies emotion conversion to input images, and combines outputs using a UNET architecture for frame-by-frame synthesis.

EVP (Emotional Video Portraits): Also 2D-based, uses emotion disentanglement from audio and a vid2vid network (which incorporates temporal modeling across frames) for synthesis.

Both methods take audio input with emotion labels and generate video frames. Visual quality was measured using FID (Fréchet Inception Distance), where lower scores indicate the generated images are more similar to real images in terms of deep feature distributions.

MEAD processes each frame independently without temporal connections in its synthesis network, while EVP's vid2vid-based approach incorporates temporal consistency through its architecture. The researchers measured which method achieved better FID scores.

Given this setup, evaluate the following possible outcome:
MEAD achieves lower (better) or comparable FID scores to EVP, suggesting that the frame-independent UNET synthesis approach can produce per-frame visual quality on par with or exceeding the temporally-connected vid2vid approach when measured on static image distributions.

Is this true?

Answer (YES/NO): YES